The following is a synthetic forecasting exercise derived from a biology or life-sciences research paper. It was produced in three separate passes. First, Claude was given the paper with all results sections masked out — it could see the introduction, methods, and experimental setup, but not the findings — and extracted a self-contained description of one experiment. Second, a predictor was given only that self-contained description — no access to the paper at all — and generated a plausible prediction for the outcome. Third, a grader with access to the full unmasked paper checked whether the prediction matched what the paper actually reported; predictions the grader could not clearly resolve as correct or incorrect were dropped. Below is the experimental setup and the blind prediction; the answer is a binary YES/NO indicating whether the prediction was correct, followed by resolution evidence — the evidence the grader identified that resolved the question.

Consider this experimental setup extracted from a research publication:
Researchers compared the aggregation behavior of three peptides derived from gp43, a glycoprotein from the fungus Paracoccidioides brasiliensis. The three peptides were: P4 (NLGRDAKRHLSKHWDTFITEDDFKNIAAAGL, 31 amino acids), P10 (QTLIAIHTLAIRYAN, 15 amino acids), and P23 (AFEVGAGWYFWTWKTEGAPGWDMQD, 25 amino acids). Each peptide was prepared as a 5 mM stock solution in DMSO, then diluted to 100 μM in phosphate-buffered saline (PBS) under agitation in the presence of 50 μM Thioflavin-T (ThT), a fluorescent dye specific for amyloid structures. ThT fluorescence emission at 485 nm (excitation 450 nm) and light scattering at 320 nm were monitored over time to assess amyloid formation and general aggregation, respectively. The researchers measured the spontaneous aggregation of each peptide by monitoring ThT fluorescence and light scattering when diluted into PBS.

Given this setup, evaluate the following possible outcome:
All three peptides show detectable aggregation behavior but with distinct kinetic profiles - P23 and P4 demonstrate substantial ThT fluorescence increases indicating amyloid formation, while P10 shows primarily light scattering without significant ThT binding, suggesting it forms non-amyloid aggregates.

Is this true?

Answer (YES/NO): NO